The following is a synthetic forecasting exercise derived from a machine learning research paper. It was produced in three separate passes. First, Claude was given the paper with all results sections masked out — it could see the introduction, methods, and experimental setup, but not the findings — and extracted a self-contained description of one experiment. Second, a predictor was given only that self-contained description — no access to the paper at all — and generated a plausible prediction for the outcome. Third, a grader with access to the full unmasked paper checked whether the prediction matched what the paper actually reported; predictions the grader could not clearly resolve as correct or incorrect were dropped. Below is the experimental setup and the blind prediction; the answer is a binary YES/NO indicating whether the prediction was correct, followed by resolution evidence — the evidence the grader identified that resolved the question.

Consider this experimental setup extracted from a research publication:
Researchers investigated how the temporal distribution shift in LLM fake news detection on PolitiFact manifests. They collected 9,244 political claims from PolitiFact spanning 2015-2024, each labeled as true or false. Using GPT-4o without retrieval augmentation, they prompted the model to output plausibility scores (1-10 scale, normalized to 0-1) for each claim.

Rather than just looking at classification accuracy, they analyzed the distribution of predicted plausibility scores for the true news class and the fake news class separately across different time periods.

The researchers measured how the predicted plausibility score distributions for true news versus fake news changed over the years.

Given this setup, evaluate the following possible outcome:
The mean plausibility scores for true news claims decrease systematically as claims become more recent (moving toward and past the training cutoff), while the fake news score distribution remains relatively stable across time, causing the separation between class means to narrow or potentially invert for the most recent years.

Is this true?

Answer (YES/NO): NO